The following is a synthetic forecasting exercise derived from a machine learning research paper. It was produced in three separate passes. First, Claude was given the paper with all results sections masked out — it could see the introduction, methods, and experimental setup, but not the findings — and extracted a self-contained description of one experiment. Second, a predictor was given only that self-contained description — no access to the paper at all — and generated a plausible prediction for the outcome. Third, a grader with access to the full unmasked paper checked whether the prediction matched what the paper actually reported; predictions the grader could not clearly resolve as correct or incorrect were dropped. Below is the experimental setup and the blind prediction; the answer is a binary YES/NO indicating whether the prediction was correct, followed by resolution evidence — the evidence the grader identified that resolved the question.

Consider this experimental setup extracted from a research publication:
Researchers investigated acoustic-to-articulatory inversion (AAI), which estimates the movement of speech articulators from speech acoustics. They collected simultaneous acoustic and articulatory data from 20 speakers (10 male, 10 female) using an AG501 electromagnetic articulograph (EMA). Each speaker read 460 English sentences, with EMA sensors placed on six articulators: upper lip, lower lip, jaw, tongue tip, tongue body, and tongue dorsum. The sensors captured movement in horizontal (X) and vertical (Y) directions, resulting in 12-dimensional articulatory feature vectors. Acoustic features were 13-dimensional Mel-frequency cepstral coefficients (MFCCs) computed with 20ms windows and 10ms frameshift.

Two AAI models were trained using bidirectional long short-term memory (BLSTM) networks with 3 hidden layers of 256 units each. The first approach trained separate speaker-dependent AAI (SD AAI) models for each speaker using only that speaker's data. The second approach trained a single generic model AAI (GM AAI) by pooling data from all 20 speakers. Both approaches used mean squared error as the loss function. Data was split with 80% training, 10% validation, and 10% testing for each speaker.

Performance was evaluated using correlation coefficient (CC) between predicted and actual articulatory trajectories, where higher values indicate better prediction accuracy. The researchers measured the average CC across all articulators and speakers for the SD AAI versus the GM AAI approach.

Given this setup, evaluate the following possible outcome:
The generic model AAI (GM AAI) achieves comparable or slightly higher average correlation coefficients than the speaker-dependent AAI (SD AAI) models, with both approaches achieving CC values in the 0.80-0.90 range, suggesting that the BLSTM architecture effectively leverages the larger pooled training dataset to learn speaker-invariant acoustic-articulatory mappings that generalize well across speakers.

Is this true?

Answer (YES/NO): YES